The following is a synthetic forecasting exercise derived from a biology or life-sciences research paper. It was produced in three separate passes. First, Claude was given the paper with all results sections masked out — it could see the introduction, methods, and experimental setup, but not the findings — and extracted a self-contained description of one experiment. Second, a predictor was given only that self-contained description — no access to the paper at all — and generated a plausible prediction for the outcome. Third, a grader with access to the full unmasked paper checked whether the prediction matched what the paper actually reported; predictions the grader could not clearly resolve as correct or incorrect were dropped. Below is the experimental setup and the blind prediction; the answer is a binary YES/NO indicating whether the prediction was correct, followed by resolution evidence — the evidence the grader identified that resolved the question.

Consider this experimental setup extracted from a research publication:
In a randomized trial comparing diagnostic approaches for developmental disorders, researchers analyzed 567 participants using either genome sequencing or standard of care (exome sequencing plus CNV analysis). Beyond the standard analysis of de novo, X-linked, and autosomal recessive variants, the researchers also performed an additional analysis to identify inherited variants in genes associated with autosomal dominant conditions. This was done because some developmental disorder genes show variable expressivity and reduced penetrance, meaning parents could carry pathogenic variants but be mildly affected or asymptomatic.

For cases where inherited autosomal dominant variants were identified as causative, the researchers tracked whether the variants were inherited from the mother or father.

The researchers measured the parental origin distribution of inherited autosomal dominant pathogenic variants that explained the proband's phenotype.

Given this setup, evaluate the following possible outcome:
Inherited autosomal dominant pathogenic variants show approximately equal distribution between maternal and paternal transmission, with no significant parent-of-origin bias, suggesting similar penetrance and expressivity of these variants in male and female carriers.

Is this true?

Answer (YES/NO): NO